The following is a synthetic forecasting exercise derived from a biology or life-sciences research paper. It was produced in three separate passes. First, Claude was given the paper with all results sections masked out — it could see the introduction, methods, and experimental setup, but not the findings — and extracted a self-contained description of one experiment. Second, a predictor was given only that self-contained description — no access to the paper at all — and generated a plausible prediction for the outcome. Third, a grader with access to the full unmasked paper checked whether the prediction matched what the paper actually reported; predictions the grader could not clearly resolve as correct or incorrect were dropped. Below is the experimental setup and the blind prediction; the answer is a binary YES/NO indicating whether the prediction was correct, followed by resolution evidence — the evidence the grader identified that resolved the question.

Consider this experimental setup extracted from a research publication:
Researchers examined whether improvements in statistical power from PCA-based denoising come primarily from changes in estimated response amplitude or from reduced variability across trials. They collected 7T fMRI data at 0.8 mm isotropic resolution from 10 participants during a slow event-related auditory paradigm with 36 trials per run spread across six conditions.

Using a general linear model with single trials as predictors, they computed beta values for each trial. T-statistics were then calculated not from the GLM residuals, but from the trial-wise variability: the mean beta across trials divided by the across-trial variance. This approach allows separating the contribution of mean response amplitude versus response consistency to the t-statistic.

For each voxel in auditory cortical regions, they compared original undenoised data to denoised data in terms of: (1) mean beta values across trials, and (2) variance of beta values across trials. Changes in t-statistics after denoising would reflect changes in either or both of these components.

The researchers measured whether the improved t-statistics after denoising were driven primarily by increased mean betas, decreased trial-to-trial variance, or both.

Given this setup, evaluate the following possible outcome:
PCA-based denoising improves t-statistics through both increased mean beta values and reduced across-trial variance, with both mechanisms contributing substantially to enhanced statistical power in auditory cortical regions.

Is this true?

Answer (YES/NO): NO